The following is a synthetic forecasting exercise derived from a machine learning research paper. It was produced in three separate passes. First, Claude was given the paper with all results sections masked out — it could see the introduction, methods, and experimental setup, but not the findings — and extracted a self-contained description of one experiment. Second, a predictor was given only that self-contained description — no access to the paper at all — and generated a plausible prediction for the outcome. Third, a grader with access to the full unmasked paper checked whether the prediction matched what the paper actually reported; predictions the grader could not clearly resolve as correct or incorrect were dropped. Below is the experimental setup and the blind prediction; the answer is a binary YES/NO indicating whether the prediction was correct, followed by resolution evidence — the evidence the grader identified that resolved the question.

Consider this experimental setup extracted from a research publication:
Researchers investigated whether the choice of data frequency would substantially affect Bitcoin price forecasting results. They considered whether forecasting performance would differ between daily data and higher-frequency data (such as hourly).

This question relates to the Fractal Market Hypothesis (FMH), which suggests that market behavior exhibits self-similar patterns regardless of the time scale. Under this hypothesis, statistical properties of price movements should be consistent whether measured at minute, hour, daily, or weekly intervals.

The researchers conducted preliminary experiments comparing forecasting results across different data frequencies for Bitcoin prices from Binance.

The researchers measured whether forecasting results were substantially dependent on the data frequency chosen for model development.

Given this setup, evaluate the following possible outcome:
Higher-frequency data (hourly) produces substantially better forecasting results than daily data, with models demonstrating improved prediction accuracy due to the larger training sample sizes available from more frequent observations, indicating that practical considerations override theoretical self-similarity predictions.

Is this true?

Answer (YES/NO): NO